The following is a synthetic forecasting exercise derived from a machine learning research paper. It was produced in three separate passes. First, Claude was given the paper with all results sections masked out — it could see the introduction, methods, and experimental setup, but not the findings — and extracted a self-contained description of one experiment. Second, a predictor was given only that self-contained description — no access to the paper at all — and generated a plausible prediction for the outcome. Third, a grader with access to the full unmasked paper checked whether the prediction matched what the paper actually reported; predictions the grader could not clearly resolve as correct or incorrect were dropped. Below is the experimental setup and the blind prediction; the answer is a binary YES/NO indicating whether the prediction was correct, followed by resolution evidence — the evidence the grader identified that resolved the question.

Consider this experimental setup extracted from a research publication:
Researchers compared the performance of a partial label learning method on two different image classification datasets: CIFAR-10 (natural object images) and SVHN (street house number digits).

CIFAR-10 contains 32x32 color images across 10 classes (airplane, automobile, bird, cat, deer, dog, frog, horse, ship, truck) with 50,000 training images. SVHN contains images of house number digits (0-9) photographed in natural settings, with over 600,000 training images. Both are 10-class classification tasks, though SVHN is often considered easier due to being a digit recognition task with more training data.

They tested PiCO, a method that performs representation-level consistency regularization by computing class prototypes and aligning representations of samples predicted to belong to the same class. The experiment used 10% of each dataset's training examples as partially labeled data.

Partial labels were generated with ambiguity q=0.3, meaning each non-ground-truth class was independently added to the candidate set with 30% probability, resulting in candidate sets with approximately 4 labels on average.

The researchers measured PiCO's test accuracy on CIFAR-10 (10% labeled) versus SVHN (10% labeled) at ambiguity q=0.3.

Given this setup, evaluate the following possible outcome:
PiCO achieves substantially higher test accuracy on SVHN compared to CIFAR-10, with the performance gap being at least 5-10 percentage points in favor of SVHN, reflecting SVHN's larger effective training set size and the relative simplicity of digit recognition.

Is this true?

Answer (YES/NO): NO